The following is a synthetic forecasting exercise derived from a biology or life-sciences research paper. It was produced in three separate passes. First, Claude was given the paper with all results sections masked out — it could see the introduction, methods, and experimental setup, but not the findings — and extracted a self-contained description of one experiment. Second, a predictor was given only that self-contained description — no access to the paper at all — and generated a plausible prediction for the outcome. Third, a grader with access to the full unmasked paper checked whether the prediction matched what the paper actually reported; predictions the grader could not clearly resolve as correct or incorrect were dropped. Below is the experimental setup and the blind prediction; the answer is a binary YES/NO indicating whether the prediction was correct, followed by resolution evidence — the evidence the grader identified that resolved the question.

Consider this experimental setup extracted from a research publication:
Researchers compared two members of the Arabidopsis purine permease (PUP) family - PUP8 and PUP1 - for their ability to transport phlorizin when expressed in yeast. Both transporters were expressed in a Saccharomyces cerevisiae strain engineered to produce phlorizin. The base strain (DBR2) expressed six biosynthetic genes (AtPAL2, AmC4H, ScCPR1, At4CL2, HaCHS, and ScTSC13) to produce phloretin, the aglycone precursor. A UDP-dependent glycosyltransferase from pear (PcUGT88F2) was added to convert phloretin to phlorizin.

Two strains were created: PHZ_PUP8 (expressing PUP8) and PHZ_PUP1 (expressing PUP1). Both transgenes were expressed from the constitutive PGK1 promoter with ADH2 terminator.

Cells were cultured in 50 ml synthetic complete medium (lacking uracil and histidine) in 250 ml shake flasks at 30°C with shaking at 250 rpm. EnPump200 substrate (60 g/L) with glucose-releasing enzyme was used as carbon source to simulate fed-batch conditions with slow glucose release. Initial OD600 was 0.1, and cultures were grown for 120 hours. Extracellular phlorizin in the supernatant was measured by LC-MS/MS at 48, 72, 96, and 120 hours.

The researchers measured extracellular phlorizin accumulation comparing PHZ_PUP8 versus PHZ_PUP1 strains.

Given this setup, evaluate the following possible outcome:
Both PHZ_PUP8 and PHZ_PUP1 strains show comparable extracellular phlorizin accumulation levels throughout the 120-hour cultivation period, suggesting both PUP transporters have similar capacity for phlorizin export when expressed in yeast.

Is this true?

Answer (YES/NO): NO